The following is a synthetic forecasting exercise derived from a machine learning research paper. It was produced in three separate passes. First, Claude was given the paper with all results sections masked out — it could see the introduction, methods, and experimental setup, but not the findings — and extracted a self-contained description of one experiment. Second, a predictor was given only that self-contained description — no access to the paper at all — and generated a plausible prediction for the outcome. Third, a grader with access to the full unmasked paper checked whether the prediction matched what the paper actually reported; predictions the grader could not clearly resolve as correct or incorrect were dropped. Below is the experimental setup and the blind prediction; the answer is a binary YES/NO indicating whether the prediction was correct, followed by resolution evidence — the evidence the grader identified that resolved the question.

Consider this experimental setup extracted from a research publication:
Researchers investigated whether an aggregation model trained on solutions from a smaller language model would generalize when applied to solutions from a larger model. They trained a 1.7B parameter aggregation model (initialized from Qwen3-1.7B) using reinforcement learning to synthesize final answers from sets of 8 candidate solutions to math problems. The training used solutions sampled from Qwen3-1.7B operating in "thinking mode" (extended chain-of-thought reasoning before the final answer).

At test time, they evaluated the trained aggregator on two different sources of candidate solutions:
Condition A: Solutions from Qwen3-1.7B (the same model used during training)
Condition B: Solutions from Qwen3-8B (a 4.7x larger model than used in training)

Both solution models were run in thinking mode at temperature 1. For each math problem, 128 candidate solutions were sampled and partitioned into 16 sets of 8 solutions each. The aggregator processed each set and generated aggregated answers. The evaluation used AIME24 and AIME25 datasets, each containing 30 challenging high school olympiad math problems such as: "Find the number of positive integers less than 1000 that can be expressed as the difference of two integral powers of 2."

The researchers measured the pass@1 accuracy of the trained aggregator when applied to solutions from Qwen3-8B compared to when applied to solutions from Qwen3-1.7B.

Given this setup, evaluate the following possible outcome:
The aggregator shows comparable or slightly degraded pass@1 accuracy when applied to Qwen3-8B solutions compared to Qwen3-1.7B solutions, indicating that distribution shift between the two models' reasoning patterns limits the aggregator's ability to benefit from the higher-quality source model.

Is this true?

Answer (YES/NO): NO